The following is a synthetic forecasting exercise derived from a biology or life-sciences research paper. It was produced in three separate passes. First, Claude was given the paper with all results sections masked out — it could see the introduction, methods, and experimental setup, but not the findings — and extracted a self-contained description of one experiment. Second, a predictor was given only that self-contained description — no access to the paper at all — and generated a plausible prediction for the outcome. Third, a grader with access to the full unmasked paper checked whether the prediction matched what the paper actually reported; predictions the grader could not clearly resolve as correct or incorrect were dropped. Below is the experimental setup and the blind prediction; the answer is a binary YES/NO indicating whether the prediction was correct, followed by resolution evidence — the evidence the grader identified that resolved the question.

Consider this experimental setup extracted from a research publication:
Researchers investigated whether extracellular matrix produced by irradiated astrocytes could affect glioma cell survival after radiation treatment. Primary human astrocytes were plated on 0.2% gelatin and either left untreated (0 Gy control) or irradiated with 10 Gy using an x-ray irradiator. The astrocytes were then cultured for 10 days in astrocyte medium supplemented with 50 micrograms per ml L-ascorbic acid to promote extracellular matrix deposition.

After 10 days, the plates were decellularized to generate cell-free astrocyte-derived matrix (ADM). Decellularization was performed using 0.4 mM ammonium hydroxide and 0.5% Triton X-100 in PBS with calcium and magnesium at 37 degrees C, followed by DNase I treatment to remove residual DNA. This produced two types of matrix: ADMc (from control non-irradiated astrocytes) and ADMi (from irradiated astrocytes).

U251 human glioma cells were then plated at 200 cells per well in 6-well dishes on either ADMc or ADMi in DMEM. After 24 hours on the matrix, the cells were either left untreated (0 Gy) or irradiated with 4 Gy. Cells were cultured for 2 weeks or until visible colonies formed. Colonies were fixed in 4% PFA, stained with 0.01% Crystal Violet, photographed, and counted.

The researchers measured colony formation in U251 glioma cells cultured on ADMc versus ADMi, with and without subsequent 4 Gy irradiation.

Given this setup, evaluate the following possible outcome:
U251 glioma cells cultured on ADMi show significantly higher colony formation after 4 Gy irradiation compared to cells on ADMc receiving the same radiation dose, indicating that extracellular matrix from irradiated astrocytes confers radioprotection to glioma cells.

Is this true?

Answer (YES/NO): YES